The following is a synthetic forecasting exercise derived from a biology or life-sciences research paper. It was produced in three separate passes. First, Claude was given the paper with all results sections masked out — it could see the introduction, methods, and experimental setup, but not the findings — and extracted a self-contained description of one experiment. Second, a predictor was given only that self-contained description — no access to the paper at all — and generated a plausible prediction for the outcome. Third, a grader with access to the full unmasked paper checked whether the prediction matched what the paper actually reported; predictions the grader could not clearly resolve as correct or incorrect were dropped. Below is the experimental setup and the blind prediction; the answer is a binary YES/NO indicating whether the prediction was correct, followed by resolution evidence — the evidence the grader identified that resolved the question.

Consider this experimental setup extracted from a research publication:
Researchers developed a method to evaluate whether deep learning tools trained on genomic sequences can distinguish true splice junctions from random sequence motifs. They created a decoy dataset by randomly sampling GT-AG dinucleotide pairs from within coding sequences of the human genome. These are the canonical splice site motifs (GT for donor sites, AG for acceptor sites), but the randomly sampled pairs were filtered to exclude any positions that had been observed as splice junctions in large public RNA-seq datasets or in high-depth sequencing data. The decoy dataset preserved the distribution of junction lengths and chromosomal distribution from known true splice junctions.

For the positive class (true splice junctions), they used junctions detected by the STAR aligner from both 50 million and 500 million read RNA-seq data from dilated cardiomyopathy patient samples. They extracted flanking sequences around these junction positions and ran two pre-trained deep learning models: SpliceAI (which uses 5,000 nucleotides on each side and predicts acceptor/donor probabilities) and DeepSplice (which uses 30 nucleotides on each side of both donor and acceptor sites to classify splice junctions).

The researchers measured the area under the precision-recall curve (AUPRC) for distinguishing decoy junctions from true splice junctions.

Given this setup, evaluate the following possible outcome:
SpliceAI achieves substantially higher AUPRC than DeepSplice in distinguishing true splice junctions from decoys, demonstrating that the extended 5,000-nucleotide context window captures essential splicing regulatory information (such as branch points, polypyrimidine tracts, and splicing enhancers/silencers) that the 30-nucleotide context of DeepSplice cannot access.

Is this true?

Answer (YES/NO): NO